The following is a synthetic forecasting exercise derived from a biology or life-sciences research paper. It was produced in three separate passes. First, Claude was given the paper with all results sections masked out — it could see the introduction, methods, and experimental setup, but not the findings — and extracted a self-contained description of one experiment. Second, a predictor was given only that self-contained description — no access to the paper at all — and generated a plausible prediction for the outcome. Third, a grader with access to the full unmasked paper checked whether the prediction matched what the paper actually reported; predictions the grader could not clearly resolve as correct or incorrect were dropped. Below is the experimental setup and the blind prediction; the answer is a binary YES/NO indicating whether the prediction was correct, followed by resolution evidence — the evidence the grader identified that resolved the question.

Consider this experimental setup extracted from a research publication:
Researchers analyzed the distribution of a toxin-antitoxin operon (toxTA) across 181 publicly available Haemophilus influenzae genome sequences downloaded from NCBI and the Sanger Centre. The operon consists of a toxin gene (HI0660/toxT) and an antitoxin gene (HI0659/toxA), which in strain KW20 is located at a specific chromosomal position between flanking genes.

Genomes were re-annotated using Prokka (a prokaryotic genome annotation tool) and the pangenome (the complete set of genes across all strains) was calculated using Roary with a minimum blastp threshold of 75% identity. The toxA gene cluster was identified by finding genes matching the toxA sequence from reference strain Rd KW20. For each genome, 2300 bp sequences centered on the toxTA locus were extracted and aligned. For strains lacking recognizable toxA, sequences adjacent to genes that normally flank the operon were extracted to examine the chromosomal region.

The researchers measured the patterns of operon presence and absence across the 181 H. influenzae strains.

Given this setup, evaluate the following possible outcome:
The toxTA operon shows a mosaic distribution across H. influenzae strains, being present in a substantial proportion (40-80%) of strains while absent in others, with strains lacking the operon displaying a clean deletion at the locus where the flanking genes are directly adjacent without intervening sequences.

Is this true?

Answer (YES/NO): NO